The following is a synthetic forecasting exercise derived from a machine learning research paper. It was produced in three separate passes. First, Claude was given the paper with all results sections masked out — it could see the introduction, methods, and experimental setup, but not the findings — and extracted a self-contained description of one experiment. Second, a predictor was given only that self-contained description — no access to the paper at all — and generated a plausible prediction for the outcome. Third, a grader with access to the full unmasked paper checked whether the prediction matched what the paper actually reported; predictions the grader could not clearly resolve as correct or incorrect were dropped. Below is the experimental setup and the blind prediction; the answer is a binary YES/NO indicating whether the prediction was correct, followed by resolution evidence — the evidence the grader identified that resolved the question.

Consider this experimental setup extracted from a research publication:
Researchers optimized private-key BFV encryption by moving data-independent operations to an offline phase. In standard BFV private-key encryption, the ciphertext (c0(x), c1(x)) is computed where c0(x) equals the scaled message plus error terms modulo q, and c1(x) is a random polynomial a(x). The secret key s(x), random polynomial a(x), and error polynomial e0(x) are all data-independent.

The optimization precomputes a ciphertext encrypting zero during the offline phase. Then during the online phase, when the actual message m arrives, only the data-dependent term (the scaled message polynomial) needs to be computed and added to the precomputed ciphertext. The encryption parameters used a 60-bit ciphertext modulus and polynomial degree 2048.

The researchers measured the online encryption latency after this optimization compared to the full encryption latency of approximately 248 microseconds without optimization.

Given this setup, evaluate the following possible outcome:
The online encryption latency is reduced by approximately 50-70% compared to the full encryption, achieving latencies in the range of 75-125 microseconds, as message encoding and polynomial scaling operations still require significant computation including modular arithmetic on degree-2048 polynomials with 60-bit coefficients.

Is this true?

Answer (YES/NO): NO